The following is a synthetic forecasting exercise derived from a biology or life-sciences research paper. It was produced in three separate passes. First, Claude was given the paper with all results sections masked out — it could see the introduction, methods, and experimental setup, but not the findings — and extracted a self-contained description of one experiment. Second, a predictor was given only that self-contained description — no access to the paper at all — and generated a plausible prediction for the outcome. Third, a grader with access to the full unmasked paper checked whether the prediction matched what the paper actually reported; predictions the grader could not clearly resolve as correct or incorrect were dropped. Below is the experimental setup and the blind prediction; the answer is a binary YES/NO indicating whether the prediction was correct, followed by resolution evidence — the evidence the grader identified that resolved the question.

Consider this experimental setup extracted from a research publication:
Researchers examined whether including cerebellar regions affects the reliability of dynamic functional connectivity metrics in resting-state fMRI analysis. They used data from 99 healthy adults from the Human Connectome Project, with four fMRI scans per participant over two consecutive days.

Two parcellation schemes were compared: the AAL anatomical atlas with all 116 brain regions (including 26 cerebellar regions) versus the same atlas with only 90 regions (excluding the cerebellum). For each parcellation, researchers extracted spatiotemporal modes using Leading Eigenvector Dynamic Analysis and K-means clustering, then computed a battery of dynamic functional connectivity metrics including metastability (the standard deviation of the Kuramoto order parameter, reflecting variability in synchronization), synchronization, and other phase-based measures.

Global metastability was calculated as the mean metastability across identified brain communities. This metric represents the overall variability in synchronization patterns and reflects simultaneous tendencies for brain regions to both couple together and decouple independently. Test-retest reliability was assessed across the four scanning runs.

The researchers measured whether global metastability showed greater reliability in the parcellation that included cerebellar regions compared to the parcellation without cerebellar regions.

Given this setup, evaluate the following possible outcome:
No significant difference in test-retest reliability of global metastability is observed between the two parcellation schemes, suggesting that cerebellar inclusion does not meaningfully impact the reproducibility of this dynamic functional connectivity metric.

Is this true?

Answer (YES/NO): NO